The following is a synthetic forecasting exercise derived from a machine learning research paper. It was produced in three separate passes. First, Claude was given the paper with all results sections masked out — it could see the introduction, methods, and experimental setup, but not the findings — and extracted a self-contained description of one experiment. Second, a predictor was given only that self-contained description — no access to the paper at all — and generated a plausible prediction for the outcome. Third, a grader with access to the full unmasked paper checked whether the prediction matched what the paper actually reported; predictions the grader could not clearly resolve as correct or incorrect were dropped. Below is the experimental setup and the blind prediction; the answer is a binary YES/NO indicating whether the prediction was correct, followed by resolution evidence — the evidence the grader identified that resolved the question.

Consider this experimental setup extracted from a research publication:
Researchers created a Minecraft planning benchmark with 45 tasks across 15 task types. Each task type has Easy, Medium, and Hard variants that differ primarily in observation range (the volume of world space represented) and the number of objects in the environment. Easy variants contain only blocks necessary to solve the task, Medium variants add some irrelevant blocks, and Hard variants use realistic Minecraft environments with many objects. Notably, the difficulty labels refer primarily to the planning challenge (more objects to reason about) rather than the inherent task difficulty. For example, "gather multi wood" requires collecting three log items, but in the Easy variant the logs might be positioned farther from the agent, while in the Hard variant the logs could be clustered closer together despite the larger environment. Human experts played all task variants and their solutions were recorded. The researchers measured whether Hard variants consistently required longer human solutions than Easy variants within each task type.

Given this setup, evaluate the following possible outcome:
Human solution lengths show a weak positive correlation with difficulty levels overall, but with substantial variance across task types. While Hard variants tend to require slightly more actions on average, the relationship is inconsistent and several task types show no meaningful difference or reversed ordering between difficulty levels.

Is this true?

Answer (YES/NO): NO